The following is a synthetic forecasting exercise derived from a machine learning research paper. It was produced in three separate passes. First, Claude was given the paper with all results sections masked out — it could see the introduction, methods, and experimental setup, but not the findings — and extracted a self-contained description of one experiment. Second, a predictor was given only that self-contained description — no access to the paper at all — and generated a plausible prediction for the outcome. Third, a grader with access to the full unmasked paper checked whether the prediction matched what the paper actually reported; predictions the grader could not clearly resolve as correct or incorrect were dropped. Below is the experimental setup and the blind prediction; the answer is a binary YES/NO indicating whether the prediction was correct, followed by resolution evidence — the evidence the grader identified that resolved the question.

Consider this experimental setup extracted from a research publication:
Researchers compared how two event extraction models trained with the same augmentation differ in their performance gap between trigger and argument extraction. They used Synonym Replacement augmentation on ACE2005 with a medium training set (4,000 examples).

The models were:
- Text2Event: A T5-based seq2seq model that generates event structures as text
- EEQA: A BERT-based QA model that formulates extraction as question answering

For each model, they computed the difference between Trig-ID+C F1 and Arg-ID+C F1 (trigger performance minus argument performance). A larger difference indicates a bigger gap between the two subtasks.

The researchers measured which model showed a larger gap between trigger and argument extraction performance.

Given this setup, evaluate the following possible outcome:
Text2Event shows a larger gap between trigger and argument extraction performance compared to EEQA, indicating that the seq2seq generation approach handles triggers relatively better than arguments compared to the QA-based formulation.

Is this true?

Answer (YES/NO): YES